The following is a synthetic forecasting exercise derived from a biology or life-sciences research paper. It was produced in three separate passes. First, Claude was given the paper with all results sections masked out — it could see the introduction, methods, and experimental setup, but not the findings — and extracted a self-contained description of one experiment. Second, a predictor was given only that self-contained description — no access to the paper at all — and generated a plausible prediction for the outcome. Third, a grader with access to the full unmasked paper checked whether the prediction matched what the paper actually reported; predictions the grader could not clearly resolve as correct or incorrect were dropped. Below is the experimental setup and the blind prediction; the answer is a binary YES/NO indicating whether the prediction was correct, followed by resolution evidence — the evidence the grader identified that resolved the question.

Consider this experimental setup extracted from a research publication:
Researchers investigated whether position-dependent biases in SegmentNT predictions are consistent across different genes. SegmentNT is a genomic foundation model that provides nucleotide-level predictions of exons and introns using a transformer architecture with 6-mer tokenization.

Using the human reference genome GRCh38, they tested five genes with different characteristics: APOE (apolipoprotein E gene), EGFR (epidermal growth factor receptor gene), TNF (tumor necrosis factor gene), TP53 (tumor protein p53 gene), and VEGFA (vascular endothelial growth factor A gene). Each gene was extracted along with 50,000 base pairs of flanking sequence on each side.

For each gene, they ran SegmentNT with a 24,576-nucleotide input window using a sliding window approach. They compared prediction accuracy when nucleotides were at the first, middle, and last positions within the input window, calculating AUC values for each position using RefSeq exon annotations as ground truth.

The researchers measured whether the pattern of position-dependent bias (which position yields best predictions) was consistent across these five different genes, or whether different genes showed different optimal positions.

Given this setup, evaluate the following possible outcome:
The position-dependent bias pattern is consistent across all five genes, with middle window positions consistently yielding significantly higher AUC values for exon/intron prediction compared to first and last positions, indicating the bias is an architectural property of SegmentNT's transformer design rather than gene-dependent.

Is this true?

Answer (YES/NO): YES